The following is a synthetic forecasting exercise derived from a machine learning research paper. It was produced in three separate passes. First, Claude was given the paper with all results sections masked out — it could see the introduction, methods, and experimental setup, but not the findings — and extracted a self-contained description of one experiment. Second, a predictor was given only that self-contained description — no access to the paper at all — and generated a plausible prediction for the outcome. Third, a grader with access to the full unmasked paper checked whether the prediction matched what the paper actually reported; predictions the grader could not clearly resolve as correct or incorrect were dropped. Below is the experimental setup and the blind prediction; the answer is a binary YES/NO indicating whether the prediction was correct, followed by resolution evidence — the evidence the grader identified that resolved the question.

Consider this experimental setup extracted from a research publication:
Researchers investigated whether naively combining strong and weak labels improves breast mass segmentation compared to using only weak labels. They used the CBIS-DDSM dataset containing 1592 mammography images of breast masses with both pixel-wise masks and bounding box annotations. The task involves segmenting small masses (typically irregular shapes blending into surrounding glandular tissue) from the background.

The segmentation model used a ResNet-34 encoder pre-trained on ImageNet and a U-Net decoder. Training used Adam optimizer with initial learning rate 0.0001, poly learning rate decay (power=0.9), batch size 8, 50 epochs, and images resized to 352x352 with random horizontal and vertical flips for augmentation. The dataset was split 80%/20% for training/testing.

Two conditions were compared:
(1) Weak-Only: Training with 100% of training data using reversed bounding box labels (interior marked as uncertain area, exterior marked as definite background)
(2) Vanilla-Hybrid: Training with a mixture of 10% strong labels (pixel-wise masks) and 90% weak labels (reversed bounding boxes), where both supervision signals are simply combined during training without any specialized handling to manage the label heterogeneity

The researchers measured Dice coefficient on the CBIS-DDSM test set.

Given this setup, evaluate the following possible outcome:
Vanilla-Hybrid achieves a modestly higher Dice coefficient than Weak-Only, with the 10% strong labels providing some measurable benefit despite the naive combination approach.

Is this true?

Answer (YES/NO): NO